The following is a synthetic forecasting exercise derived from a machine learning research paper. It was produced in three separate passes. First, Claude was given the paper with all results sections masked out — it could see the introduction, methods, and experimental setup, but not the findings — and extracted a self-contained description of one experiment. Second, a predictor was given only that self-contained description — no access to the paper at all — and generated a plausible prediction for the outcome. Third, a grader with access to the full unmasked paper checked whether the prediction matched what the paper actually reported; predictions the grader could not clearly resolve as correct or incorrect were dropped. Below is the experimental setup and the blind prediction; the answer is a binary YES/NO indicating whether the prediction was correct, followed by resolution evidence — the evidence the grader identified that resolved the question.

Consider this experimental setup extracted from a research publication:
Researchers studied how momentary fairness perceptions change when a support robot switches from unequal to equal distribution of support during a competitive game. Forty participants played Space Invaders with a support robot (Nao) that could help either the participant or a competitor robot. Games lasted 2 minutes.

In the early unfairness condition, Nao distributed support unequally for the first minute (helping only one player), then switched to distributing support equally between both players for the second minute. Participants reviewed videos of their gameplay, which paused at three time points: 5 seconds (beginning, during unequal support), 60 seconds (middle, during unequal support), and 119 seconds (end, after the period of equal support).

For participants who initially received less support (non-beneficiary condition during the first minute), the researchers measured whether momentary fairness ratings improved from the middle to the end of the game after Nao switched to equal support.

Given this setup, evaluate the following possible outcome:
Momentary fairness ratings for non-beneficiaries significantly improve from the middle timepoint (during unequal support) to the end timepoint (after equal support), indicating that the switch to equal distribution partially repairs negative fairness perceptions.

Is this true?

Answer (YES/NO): NO